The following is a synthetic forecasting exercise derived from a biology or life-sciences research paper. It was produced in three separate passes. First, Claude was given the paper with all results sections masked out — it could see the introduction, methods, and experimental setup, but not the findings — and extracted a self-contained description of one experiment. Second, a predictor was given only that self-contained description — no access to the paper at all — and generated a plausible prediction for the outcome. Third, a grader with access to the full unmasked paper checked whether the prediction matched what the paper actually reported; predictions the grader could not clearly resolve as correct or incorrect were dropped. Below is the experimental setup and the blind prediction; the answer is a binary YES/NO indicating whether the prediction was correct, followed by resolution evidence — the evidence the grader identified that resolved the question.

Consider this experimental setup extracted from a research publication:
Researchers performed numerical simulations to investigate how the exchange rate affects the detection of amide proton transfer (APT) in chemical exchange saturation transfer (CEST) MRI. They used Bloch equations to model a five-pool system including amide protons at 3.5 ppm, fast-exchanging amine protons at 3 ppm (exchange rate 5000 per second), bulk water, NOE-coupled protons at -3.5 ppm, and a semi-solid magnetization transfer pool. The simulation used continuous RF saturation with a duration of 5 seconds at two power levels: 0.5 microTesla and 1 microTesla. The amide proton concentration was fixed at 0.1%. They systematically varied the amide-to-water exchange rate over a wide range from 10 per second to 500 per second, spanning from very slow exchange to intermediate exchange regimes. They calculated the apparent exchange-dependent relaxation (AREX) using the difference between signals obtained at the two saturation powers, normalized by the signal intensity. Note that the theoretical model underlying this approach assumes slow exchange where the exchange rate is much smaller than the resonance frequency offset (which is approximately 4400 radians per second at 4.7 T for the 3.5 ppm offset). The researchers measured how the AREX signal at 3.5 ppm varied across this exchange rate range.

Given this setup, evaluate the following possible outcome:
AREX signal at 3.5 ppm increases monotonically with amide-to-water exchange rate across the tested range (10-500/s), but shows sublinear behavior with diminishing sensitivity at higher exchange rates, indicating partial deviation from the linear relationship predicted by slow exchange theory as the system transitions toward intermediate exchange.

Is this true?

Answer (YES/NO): NO